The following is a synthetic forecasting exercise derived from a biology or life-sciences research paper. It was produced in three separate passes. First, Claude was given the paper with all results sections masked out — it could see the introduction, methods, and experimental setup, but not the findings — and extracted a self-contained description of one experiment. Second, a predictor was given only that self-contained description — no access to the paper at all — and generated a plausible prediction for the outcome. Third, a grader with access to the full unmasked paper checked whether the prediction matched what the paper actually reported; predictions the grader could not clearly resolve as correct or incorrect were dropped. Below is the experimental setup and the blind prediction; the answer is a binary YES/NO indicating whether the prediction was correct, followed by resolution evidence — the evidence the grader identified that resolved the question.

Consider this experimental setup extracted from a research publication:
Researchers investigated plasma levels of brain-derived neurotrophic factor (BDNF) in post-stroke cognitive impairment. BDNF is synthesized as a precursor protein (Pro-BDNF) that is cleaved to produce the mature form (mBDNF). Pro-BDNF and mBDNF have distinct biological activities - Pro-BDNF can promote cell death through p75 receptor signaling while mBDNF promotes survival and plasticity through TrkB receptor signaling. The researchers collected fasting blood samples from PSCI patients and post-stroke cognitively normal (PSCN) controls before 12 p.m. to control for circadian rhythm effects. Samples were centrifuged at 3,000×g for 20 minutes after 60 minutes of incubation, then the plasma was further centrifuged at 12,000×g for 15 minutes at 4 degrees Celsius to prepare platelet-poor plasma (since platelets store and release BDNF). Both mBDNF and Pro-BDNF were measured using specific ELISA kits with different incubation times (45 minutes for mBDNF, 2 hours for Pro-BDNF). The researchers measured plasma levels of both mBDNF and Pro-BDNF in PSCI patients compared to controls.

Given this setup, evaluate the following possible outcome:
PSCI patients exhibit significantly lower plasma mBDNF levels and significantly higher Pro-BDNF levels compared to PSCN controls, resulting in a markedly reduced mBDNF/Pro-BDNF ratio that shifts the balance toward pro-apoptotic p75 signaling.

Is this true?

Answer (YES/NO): NO